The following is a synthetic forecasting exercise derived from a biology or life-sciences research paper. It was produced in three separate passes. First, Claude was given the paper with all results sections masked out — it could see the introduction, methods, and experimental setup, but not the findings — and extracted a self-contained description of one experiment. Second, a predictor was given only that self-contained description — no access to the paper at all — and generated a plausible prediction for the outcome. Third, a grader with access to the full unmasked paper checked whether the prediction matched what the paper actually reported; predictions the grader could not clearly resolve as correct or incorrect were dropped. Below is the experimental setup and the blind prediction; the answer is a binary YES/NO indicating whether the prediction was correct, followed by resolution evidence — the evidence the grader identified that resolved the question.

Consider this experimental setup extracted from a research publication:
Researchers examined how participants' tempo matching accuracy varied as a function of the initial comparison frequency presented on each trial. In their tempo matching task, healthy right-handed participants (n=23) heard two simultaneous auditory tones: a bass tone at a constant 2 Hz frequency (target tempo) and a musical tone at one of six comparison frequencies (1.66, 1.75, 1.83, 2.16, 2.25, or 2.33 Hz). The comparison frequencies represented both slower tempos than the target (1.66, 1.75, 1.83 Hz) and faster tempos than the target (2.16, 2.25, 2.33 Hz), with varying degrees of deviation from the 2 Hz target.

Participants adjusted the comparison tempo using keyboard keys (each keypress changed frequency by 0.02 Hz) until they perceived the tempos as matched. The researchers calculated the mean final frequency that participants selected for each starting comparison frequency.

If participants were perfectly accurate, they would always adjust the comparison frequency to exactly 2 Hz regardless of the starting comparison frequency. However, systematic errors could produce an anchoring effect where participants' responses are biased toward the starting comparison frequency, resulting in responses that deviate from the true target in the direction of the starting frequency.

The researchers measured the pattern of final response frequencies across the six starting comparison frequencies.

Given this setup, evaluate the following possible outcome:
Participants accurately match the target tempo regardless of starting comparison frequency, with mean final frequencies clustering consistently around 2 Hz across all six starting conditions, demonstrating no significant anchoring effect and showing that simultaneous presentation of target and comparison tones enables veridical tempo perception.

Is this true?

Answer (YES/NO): NO